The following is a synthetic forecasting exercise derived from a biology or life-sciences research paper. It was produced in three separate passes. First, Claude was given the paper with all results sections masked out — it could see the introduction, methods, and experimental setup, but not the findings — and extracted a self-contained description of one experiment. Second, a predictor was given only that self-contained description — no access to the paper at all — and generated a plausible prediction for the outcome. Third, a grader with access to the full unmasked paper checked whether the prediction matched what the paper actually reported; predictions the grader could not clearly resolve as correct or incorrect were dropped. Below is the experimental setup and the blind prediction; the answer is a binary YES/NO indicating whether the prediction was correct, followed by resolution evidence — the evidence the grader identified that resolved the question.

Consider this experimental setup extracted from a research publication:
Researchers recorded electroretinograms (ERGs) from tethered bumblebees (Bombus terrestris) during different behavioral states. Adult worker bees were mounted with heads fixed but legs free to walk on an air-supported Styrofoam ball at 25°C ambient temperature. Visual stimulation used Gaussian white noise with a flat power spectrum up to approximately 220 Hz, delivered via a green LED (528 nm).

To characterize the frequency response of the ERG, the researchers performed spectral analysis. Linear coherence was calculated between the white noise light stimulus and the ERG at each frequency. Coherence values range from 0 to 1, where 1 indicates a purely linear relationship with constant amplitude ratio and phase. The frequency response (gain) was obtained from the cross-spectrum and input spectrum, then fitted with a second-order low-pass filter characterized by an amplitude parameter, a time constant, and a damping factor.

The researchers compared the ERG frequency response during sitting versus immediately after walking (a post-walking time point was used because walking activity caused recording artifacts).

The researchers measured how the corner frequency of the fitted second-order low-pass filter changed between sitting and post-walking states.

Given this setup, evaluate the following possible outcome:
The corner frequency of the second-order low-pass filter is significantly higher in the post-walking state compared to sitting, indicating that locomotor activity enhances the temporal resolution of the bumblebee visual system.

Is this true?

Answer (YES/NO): YES